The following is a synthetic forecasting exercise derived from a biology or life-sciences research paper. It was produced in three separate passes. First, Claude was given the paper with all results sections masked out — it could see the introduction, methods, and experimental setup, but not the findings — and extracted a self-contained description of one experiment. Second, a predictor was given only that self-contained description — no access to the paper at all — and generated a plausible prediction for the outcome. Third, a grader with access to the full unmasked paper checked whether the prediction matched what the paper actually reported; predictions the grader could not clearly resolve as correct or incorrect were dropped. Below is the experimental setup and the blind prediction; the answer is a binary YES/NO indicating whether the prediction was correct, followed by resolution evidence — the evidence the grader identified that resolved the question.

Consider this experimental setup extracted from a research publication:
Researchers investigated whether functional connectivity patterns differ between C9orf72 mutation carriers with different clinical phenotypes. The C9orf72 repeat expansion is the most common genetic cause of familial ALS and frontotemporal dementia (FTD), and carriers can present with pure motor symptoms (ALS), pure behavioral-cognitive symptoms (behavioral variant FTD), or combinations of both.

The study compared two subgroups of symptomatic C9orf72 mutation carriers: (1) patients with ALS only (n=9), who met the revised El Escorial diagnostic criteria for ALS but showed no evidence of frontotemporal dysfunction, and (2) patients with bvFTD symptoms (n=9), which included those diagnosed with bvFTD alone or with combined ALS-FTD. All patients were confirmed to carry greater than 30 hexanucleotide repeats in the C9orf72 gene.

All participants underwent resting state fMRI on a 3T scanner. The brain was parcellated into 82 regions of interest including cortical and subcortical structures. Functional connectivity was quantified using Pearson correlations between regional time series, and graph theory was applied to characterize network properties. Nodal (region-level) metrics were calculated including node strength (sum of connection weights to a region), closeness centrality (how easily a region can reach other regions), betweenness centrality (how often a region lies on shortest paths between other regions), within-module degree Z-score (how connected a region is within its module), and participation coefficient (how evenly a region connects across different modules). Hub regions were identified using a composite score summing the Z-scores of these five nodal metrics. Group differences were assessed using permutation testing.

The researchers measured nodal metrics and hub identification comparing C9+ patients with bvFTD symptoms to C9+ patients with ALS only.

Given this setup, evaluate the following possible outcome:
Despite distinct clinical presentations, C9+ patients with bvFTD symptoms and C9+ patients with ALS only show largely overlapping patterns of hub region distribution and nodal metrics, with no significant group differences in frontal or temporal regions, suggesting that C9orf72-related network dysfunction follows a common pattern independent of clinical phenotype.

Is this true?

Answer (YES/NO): NO